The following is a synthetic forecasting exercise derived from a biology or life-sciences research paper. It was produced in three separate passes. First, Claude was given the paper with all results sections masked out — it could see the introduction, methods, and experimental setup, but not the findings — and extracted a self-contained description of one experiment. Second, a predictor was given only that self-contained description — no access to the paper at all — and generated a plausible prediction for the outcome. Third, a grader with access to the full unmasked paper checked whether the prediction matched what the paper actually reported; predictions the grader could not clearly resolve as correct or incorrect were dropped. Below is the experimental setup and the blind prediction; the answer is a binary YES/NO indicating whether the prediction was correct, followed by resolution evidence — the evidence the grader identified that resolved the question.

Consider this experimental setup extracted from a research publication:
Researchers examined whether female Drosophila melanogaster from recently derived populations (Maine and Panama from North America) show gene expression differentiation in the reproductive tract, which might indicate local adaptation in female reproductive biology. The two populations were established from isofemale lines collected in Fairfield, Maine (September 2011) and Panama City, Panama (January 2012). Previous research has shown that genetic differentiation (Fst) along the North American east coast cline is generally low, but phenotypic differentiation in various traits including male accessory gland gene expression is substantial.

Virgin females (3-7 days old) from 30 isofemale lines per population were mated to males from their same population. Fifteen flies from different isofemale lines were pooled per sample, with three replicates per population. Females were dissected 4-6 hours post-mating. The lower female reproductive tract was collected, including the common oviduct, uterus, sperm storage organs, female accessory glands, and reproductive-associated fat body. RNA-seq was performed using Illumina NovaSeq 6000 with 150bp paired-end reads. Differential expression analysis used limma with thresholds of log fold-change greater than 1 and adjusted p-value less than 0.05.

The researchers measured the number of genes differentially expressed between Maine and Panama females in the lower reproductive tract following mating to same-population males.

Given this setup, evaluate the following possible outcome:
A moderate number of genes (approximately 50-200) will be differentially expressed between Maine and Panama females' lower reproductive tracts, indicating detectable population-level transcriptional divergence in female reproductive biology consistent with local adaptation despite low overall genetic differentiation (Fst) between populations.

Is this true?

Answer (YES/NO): NO